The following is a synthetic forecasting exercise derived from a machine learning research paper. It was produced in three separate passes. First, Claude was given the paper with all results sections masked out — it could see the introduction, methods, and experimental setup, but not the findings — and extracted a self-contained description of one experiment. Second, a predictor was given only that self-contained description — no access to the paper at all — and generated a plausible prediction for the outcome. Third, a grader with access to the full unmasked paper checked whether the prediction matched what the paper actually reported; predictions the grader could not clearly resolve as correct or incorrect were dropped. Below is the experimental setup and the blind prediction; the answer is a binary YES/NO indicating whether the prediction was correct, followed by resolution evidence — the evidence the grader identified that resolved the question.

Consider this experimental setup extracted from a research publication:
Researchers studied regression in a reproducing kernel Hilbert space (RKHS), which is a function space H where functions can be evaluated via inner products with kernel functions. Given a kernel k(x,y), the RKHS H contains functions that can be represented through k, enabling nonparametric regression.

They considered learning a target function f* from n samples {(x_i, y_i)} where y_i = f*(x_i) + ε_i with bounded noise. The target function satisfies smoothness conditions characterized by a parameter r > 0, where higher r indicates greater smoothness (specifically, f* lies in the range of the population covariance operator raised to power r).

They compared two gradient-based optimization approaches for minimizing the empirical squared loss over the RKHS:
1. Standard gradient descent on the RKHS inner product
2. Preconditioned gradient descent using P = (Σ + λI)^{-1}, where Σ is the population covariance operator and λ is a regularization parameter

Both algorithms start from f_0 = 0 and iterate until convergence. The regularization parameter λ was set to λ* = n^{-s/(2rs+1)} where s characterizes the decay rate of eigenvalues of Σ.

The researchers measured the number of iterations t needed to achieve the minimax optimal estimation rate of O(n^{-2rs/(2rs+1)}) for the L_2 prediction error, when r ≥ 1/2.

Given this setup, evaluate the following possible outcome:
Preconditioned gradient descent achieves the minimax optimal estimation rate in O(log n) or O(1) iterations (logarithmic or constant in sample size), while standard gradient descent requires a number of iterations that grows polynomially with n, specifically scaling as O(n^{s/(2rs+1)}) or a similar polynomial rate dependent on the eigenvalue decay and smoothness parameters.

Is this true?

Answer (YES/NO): NO